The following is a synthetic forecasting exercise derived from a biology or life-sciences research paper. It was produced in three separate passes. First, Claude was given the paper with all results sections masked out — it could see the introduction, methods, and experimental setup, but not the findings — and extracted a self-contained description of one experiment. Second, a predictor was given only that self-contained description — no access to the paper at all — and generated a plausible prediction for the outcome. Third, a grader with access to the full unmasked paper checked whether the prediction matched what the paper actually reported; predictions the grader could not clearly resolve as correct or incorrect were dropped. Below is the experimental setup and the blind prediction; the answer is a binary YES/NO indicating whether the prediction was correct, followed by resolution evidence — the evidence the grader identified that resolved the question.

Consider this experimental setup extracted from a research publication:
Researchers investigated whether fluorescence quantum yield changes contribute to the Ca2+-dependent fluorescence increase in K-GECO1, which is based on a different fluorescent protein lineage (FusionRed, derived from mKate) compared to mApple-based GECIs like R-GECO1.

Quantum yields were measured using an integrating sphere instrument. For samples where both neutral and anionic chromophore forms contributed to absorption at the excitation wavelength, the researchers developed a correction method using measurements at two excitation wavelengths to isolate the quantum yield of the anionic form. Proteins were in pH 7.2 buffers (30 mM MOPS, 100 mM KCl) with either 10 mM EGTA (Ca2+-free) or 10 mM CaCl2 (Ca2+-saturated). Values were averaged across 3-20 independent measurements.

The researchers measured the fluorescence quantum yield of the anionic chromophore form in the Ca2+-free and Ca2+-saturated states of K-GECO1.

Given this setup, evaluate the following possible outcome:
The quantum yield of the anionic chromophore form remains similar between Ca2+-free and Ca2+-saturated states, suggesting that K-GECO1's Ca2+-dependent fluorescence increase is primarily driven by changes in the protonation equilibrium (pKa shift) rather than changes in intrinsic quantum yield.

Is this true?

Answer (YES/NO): NO